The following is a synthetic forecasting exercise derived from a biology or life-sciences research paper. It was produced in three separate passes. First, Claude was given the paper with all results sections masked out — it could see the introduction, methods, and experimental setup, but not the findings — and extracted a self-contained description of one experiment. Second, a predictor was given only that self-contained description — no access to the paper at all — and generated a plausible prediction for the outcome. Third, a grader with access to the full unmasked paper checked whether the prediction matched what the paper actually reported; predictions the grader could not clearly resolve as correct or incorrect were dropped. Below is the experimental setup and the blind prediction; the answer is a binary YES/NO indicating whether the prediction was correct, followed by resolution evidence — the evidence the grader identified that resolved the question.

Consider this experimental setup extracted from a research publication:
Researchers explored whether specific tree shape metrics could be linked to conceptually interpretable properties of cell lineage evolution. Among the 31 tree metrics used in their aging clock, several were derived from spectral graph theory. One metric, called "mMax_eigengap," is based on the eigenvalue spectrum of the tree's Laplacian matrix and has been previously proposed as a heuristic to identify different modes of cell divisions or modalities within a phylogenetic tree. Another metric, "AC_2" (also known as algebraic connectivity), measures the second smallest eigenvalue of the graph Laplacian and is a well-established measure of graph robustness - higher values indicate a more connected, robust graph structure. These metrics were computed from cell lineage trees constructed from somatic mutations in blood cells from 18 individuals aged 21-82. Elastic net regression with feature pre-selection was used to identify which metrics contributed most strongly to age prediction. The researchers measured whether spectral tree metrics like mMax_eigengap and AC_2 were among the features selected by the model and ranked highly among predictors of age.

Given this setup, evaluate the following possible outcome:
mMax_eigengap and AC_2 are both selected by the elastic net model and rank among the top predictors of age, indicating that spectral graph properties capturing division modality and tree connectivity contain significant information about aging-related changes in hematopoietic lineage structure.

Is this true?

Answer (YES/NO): YES